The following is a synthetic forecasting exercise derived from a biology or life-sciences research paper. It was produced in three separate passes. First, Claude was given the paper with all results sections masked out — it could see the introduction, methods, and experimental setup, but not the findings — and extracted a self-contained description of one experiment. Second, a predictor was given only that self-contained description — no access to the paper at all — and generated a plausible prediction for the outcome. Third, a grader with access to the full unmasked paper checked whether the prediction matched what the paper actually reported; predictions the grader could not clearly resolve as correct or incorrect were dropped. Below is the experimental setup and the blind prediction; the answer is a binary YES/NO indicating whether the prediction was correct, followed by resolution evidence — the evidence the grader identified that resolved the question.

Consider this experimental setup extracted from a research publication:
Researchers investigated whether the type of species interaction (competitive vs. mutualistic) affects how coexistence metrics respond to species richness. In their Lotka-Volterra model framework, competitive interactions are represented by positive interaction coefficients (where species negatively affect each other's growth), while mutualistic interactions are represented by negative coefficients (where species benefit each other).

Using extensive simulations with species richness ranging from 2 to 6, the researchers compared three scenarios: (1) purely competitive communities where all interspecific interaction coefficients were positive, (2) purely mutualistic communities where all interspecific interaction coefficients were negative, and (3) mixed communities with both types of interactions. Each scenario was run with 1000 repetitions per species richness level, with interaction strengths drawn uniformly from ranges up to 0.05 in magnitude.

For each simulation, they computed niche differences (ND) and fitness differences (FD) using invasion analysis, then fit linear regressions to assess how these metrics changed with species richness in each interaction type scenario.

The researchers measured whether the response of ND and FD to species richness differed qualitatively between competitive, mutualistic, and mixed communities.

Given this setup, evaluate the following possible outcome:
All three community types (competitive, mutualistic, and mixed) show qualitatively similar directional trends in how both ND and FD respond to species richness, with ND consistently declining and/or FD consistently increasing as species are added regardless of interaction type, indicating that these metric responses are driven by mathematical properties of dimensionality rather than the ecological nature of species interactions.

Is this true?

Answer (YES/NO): NO